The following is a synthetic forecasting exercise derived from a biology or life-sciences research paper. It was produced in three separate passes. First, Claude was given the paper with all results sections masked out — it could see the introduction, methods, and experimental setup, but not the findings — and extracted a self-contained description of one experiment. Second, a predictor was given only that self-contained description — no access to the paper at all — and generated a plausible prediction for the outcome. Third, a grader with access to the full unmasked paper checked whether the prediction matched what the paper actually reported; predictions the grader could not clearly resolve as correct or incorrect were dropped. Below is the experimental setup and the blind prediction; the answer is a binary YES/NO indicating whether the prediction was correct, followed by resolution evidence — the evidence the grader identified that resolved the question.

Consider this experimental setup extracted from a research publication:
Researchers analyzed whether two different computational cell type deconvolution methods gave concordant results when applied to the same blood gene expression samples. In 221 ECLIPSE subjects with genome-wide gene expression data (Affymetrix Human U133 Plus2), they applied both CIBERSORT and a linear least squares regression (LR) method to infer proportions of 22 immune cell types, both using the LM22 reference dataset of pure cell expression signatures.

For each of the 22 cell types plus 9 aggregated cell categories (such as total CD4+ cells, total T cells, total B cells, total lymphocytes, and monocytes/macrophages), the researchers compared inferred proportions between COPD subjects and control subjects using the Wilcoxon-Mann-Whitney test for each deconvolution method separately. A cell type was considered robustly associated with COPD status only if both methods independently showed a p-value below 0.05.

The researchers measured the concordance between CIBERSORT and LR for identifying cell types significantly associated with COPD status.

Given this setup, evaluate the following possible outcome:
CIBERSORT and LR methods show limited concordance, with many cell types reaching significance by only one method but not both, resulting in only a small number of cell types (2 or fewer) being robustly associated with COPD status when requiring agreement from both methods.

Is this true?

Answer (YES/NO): NO